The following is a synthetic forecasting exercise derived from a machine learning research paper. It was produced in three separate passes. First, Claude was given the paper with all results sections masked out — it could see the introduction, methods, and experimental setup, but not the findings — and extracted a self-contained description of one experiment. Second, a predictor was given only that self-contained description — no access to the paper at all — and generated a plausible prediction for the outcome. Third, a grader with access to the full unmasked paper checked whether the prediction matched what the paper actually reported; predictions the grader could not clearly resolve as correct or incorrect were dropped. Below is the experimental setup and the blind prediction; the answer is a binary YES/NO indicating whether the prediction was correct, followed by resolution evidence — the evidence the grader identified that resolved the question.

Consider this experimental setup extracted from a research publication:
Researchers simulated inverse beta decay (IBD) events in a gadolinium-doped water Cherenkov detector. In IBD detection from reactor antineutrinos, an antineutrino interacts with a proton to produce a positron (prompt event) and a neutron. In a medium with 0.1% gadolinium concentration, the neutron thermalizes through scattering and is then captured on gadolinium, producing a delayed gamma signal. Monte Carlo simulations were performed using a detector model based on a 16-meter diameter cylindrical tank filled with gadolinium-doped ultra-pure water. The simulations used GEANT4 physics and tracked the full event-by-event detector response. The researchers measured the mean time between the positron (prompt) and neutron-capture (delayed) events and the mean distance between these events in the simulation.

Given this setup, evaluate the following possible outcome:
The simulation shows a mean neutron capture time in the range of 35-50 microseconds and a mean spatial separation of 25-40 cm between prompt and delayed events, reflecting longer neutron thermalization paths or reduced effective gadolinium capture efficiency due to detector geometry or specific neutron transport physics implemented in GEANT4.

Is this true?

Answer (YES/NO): NO